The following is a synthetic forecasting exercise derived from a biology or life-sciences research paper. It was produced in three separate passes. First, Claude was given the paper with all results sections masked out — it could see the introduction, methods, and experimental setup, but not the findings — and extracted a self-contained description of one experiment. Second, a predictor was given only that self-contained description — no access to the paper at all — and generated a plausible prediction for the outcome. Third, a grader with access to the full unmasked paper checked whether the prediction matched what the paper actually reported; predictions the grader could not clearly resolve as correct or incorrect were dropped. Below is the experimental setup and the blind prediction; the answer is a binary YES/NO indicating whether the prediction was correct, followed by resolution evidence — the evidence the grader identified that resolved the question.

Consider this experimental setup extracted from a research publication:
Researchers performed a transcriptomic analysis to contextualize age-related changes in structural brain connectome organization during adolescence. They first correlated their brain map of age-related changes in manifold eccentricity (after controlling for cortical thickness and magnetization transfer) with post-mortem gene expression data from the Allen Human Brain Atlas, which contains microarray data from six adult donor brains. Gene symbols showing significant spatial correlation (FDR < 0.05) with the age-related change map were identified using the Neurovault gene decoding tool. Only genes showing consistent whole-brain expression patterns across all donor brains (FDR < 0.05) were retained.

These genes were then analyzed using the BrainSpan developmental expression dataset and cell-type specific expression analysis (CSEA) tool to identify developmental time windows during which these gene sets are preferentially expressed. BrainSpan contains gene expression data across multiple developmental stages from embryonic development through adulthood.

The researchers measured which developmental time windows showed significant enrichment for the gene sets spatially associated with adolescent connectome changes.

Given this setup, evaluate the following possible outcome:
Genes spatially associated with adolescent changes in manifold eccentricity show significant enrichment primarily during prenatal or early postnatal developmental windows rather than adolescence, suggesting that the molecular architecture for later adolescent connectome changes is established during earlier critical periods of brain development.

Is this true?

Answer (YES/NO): NO